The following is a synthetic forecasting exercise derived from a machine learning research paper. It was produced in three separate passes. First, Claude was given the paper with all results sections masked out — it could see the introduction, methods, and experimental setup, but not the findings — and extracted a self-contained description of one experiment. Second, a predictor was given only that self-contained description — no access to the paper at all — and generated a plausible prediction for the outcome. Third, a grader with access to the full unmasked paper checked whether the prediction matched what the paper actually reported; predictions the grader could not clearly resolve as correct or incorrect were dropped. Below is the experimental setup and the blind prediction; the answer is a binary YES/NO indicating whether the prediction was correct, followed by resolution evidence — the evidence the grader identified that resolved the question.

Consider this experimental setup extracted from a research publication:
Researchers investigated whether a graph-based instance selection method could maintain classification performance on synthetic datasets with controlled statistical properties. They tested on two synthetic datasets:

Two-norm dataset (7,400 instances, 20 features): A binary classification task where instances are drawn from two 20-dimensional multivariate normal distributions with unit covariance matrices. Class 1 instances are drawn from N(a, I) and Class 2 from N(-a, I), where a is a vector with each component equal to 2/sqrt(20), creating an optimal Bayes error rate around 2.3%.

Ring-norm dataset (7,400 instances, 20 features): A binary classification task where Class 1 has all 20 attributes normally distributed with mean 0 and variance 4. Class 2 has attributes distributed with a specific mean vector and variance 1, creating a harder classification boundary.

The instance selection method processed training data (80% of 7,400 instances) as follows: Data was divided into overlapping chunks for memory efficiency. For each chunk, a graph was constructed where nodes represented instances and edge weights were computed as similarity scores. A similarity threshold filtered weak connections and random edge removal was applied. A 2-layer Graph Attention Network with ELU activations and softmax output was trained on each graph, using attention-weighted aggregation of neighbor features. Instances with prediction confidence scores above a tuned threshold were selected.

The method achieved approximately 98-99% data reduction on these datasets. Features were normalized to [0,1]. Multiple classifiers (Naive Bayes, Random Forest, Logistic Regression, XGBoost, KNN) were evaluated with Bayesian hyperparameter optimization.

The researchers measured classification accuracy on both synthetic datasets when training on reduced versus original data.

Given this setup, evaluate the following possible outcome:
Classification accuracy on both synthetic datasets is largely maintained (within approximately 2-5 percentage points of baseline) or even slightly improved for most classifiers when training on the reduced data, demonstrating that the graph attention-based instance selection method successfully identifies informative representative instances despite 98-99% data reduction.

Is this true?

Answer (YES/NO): YES